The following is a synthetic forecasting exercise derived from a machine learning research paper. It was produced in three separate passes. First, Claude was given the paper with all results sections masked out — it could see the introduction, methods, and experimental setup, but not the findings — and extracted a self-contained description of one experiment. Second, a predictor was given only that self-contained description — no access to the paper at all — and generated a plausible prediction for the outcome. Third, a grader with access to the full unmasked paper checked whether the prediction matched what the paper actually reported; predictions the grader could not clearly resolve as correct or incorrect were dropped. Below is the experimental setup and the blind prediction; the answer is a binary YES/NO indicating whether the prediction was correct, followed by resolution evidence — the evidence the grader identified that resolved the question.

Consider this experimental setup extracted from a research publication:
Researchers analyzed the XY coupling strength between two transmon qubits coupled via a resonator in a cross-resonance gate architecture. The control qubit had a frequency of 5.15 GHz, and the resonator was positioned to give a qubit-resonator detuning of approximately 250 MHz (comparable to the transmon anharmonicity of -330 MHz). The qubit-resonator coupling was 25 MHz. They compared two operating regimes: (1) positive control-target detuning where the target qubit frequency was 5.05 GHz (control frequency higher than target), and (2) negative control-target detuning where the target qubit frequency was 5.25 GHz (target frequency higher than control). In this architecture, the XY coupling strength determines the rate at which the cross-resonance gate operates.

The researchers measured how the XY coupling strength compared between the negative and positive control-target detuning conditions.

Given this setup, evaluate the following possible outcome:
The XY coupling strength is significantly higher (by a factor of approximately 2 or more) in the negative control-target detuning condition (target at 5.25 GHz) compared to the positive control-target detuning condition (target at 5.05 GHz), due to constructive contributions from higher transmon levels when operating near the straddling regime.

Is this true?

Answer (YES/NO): NO